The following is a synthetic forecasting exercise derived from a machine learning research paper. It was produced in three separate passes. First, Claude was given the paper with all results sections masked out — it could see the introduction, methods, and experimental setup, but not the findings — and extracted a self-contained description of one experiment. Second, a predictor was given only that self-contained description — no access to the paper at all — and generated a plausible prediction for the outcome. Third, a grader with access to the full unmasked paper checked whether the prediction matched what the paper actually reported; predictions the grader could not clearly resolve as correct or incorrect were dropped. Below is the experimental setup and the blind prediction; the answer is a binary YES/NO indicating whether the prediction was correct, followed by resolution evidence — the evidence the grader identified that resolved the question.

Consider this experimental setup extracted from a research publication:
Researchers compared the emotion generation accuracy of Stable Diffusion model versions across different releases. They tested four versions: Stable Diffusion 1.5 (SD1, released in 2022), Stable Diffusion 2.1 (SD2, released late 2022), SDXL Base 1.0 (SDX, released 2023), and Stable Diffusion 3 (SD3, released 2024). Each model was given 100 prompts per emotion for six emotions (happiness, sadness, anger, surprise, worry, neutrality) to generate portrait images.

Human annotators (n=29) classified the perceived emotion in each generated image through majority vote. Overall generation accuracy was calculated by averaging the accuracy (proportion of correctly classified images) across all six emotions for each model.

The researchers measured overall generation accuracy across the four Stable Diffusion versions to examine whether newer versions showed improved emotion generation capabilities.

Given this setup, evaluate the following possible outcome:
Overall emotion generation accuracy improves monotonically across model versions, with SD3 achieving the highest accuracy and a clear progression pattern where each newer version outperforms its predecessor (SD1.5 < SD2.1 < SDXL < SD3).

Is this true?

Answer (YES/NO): NO